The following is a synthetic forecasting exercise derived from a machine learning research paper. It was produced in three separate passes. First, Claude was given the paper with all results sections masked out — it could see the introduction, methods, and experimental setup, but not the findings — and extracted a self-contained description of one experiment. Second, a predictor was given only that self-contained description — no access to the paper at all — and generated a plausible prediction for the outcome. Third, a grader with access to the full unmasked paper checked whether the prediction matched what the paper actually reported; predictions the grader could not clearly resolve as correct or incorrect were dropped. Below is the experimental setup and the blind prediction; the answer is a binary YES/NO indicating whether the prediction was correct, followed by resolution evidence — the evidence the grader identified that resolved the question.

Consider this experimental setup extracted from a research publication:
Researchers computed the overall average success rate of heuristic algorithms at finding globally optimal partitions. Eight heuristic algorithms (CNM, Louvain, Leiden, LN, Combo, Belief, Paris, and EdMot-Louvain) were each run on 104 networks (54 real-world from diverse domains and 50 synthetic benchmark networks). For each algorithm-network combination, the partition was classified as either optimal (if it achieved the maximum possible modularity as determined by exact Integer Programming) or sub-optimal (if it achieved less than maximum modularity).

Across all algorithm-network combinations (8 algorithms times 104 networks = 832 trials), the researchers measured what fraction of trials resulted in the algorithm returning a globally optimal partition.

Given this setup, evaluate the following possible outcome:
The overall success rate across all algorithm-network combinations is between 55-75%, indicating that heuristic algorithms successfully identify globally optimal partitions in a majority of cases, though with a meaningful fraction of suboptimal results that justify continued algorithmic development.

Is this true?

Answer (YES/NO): NO